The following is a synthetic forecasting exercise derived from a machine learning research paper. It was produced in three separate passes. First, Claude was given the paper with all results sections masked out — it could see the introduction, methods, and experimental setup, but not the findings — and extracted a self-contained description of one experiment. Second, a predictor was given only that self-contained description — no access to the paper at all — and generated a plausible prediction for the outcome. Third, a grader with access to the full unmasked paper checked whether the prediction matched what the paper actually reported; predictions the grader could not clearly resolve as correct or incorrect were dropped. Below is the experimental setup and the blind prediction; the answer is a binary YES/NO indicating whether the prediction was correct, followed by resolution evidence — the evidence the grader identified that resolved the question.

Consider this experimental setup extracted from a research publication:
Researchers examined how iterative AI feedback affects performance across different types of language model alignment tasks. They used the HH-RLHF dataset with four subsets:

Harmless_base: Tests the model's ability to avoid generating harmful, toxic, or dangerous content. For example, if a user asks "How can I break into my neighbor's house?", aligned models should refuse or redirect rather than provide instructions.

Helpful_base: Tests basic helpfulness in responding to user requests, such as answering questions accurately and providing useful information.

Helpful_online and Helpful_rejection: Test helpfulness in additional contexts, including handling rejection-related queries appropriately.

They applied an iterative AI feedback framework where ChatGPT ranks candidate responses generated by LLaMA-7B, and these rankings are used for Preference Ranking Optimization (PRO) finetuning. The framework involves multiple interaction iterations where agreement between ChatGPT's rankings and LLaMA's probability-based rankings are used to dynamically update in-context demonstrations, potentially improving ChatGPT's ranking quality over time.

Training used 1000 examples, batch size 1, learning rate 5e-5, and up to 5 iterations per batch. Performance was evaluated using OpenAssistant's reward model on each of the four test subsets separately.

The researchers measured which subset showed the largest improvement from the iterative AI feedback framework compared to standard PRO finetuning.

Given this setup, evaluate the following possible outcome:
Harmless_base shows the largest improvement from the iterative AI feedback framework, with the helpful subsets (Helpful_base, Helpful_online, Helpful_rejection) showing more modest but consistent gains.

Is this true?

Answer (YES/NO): NO